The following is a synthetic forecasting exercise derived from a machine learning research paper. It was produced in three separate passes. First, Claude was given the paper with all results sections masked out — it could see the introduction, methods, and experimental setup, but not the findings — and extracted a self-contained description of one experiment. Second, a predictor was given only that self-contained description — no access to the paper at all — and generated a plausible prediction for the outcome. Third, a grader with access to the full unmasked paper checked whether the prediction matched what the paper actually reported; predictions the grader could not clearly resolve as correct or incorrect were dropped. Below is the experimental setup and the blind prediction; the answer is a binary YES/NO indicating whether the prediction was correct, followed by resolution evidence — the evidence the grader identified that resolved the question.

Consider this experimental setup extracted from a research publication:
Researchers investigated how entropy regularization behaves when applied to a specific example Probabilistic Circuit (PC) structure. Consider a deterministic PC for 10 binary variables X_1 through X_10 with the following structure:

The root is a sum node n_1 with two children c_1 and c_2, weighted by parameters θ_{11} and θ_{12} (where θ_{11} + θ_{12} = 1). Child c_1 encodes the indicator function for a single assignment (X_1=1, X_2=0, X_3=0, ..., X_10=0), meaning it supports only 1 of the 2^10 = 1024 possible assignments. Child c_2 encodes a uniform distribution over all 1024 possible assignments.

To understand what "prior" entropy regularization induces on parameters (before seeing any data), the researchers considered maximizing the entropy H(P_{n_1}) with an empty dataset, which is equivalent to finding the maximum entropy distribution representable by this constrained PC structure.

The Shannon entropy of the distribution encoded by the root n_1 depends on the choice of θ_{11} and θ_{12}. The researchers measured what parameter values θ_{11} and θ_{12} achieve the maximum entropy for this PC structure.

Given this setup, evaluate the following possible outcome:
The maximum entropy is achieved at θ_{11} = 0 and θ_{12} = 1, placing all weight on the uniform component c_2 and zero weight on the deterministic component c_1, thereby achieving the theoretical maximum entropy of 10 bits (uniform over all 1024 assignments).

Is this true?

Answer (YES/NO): NO